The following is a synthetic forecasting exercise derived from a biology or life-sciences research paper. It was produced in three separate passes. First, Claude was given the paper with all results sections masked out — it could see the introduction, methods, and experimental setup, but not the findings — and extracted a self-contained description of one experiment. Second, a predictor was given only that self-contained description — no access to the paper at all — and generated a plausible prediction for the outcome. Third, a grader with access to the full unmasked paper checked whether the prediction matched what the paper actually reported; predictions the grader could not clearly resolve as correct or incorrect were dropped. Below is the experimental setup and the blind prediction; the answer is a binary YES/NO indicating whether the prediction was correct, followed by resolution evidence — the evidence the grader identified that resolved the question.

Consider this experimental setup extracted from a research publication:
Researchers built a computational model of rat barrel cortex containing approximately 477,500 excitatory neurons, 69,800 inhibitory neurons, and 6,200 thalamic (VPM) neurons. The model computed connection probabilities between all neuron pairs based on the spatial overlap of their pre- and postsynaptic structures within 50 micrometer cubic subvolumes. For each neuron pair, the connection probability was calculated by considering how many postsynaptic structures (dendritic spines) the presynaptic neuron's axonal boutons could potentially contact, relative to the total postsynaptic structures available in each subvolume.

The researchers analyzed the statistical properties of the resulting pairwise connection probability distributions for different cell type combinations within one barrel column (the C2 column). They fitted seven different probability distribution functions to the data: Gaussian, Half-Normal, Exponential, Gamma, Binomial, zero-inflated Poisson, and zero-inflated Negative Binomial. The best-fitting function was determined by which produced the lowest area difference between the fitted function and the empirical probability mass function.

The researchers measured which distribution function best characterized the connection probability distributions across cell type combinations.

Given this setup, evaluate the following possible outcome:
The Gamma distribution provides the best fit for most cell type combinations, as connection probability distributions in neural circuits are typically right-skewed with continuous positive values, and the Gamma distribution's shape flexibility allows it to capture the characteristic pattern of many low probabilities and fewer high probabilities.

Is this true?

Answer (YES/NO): NO